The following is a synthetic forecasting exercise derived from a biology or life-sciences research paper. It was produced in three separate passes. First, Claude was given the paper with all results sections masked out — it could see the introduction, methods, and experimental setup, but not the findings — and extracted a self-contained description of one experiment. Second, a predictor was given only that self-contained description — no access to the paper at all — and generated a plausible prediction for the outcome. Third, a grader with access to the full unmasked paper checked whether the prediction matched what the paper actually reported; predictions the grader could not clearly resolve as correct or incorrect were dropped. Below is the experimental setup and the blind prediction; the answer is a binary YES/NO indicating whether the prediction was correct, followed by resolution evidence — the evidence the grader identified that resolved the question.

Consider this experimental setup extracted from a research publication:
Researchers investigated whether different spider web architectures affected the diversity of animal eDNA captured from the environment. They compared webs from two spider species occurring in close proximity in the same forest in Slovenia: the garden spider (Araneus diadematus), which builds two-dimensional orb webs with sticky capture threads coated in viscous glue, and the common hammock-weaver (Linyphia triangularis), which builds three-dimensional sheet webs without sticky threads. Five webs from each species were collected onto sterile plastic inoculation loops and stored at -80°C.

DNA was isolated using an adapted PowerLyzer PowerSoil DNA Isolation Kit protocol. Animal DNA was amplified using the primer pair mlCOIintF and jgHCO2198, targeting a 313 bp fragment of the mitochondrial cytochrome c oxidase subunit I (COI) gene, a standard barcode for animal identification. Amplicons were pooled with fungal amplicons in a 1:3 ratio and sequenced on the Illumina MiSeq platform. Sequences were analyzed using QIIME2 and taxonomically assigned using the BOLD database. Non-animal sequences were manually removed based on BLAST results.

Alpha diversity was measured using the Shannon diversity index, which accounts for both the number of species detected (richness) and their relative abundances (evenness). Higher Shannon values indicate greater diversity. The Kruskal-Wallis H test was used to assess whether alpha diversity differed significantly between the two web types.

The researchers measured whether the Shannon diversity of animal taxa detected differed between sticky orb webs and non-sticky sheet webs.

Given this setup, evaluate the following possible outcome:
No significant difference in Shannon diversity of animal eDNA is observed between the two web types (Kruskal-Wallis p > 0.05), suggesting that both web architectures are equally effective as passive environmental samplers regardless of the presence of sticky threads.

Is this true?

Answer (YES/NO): YES